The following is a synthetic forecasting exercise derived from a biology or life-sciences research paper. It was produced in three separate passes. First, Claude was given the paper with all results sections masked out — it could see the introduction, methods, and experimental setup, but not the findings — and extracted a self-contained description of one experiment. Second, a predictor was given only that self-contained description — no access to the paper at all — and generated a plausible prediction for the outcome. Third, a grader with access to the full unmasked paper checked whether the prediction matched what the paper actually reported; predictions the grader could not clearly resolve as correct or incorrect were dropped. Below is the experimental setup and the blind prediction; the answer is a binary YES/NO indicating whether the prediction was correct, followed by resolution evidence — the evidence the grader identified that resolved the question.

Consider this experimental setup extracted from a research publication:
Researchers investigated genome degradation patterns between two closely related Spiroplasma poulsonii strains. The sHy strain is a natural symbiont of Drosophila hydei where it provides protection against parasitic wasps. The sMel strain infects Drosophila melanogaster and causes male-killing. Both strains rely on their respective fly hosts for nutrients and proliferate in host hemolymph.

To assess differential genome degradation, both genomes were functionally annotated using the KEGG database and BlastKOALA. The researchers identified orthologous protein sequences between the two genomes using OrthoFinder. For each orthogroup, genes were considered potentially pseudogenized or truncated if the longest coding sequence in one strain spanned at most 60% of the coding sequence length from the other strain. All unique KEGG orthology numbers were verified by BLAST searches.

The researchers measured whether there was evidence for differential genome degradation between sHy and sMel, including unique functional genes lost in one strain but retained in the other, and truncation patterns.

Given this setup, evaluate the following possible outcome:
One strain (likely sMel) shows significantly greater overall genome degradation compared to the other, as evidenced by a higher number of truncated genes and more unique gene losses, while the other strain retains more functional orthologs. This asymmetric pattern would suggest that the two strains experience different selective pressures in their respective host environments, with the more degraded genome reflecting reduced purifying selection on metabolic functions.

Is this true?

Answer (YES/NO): NO